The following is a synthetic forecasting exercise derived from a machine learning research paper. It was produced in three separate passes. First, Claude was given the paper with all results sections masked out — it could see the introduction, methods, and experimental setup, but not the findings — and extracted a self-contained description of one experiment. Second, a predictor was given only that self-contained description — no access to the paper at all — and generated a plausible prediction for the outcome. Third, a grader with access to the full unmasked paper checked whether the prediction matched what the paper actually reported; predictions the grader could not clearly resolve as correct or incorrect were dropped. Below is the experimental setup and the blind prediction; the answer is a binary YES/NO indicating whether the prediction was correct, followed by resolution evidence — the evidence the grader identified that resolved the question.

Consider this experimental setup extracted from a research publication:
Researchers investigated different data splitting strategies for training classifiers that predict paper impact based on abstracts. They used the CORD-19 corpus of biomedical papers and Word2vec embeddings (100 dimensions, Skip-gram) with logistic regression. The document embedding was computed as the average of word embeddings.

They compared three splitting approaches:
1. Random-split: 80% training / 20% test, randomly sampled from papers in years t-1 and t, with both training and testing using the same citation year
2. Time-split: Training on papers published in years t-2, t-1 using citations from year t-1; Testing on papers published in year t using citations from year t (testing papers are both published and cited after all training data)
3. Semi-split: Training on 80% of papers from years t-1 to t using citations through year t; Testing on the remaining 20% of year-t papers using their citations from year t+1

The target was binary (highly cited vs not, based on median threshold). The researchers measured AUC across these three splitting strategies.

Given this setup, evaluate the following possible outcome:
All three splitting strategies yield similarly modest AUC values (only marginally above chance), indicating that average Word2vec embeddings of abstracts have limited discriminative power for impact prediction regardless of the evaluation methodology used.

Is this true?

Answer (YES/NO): NO